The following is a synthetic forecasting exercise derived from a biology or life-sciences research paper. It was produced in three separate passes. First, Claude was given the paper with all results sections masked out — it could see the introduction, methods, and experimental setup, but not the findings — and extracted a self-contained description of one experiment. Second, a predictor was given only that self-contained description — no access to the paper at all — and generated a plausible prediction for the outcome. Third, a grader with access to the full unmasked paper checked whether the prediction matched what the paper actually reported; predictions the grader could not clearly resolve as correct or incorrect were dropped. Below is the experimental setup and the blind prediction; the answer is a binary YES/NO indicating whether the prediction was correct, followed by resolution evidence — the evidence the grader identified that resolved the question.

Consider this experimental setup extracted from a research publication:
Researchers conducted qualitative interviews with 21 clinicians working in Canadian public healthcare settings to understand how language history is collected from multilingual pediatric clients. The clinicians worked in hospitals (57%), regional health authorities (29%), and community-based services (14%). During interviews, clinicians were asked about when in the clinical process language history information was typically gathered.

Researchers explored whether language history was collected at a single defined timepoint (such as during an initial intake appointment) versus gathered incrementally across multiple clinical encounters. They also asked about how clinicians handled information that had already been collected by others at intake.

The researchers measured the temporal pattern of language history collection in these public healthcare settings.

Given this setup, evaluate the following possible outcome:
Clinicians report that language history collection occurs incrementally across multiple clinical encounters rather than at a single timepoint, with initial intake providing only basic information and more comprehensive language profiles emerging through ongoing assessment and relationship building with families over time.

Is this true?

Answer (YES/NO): NO